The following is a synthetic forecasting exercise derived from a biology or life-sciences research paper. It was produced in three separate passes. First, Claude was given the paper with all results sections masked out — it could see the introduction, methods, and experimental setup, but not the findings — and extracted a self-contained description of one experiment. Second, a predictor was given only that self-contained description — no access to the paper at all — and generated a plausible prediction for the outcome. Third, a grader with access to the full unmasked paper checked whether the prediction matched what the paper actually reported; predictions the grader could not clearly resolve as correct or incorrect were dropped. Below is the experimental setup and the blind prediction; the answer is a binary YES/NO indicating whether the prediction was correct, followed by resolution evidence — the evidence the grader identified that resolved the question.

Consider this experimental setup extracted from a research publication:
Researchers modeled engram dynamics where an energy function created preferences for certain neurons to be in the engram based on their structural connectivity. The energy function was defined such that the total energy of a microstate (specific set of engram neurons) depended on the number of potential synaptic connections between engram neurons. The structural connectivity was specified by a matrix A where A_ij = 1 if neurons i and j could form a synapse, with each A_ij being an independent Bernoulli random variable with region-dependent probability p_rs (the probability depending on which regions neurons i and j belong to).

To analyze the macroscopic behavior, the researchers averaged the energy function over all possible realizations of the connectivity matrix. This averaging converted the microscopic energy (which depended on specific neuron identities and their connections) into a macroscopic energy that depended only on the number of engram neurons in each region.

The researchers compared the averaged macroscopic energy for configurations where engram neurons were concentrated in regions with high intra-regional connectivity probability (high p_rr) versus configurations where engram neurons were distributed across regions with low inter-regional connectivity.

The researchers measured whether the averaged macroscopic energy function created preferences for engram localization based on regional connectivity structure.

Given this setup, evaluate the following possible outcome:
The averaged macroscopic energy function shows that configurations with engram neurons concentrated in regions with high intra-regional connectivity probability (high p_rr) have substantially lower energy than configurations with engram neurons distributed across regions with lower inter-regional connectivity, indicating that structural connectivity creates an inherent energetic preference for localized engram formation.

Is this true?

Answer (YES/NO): YES